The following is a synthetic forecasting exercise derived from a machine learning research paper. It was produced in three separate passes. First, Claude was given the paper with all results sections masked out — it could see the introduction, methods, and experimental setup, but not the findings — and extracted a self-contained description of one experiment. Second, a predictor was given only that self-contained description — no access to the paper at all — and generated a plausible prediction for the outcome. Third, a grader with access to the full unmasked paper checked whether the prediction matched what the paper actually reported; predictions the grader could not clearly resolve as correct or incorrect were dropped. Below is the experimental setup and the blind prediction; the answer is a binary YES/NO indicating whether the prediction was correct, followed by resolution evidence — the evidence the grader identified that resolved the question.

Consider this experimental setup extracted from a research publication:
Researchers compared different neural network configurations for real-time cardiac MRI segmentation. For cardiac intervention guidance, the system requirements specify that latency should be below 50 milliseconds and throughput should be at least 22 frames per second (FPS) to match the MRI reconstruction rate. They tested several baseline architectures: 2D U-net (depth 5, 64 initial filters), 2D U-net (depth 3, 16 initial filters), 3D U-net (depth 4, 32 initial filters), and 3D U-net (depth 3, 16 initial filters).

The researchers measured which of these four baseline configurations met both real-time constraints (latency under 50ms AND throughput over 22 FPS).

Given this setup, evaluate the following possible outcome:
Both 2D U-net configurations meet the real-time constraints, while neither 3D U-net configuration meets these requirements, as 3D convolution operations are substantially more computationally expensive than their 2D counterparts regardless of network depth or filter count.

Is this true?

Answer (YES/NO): NO